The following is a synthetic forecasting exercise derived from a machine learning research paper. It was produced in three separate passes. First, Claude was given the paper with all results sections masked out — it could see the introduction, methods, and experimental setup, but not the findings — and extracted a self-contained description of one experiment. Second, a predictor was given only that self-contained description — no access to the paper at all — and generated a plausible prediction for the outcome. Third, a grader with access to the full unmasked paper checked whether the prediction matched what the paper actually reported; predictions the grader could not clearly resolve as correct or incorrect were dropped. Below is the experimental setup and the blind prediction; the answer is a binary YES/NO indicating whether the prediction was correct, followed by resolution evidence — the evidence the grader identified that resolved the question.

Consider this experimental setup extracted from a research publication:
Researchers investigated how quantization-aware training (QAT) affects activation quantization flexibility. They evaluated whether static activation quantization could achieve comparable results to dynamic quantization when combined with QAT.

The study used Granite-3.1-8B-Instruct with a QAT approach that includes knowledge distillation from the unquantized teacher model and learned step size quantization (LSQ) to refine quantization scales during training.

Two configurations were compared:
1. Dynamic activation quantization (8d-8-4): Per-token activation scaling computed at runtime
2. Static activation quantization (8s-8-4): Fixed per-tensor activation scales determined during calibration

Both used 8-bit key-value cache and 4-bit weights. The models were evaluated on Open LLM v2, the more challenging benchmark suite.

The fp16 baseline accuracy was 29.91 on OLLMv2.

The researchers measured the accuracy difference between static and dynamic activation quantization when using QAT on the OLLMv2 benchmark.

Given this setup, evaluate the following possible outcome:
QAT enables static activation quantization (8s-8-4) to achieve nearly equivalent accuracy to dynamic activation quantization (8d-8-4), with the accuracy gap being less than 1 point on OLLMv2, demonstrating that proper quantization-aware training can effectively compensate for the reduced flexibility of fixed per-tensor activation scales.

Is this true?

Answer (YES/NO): YES